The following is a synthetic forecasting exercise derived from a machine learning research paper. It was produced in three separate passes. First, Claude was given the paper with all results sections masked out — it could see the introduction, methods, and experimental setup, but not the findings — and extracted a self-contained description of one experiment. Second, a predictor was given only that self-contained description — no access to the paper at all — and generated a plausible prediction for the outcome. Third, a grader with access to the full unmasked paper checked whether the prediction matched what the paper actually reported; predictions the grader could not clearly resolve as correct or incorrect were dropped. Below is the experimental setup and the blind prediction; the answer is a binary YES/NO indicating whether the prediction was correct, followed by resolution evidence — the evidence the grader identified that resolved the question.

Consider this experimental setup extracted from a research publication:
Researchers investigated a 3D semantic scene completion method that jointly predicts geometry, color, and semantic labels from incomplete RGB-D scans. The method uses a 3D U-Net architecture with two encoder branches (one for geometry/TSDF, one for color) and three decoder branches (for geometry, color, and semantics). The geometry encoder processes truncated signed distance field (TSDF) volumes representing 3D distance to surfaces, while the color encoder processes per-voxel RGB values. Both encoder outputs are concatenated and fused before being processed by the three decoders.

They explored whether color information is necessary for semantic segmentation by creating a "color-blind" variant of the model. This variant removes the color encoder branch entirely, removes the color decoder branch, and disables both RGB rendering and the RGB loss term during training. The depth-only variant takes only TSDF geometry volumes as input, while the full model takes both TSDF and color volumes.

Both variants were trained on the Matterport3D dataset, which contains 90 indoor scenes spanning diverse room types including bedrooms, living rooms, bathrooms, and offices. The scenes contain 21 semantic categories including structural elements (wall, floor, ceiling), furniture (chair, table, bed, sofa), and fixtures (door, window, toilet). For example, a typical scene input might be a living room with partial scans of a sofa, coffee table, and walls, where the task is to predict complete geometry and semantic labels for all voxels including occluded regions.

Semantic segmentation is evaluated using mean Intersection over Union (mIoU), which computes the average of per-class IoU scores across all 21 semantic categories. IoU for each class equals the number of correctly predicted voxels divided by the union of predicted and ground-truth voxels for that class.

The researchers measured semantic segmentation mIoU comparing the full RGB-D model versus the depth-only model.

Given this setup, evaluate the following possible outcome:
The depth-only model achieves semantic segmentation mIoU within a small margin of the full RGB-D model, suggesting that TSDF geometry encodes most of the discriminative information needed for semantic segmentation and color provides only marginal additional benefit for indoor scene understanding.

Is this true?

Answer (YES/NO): NO